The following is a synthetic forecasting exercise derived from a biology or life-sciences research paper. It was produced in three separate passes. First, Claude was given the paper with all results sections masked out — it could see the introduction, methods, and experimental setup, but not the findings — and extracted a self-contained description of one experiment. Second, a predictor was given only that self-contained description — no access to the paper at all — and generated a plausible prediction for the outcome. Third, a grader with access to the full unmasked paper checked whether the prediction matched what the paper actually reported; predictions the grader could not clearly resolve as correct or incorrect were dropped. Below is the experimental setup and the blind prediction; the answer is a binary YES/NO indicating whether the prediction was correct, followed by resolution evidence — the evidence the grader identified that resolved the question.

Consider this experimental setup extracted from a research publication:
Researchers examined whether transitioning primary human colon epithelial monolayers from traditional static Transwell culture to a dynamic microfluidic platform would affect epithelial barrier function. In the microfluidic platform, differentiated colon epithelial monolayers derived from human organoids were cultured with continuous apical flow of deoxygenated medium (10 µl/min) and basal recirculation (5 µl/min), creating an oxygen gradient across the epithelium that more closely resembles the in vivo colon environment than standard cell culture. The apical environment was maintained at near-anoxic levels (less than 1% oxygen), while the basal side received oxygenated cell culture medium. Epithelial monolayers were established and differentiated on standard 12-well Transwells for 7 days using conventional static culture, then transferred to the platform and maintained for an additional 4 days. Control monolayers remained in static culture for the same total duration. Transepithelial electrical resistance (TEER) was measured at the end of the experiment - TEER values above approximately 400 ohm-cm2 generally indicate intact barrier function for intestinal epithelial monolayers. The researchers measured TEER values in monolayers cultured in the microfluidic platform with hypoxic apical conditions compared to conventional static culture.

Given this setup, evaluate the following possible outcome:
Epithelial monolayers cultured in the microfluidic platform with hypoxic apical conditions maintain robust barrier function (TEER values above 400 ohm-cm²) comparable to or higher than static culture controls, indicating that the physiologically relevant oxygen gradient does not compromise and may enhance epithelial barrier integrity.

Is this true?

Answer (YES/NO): NO